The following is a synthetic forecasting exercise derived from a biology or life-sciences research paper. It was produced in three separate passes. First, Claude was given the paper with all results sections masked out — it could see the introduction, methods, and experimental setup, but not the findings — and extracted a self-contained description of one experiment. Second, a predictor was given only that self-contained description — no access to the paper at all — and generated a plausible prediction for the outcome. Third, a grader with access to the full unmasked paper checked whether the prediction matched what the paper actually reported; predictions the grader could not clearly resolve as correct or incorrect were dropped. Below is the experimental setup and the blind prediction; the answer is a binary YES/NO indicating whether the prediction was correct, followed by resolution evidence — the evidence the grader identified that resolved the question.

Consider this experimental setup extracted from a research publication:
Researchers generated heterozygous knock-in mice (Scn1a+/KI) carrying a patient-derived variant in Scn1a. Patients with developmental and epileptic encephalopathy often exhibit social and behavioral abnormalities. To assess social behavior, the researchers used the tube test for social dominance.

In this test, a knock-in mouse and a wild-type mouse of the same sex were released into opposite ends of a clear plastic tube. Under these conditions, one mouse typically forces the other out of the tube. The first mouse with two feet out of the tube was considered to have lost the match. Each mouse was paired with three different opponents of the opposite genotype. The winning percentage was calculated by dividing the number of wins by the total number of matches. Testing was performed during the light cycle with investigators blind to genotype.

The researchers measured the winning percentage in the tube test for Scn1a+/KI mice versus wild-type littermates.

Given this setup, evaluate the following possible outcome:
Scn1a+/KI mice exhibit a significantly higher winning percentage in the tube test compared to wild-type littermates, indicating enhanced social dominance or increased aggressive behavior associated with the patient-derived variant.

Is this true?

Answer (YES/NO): NO